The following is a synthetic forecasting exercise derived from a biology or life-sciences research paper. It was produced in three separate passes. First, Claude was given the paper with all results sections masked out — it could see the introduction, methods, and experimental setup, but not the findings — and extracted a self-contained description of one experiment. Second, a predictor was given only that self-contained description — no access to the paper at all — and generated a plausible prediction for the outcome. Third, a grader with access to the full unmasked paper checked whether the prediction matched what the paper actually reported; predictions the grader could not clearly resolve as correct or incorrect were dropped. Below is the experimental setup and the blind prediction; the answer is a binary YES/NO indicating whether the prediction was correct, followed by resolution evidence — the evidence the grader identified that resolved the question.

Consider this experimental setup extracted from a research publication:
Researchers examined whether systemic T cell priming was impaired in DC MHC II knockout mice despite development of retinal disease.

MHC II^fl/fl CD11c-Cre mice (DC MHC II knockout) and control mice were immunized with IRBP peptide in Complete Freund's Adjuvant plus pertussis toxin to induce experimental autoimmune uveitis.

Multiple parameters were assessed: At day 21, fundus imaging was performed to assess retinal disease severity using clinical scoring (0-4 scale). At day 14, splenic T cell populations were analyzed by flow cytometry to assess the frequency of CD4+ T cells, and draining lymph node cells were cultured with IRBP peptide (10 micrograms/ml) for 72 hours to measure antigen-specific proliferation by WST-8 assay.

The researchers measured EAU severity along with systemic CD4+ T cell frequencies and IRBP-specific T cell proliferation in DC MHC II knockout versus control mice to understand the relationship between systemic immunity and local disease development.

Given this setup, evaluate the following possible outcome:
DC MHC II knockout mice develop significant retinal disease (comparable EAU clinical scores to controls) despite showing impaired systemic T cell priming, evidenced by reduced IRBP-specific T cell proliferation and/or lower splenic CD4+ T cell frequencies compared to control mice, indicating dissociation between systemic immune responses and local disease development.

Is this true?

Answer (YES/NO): NO